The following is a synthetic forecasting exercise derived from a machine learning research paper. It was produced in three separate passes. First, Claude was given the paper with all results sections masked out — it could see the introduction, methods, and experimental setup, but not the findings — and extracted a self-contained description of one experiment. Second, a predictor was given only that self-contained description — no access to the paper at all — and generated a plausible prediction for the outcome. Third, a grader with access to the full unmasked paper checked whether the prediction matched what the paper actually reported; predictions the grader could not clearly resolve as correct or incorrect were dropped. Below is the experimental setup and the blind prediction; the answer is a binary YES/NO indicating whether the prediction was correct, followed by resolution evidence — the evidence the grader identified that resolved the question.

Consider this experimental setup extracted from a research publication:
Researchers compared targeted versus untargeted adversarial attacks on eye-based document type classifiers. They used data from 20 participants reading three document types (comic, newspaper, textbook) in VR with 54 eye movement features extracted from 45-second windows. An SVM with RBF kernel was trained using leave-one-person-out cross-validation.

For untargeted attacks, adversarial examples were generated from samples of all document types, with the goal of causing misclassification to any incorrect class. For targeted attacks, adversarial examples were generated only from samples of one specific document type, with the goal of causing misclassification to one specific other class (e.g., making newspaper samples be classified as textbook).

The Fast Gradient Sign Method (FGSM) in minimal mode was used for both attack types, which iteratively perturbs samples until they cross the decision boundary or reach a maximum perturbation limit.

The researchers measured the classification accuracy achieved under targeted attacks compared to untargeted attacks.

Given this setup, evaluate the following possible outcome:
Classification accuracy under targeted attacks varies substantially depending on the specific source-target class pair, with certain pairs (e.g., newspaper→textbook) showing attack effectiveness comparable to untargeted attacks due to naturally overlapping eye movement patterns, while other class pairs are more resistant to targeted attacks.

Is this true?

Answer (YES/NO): NO